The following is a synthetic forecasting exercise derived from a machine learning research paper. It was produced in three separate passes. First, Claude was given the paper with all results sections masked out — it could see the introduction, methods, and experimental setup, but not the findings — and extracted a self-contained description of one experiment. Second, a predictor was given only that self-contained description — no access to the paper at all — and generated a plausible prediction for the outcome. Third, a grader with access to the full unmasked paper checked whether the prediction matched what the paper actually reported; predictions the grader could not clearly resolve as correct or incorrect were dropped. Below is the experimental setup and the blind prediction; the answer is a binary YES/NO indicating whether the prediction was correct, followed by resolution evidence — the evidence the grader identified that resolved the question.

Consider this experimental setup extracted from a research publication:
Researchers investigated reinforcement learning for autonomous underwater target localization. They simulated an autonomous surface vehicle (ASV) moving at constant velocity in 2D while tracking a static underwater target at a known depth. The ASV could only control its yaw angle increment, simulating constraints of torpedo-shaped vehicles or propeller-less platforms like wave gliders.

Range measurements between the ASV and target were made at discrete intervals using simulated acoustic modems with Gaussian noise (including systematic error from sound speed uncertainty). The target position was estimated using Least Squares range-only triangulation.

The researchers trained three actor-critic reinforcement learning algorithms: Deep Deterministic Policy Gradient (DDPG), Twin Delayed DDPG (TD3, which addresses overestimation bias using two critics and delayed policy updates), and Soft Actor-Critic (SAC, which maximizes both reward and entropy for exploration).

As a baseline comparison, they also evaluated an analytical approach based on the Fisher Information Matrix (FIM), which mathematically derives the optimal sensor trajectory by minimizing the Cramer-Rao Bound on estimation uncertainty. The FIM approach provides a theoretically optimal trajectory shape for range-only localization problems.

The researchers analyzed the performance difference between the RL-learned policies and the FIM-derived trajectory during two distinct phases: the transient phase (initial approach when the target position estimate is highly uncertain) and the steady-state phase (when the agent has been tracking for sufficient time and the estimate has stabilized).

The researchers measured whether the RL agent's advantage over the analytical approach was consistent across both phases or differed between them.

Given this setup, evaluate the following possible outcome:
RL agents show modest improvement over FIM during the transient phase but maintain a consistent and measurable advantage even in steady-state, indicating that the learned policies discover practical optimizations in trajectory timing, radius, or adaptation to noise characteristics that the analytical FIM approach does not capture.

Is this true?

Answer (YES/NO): NO